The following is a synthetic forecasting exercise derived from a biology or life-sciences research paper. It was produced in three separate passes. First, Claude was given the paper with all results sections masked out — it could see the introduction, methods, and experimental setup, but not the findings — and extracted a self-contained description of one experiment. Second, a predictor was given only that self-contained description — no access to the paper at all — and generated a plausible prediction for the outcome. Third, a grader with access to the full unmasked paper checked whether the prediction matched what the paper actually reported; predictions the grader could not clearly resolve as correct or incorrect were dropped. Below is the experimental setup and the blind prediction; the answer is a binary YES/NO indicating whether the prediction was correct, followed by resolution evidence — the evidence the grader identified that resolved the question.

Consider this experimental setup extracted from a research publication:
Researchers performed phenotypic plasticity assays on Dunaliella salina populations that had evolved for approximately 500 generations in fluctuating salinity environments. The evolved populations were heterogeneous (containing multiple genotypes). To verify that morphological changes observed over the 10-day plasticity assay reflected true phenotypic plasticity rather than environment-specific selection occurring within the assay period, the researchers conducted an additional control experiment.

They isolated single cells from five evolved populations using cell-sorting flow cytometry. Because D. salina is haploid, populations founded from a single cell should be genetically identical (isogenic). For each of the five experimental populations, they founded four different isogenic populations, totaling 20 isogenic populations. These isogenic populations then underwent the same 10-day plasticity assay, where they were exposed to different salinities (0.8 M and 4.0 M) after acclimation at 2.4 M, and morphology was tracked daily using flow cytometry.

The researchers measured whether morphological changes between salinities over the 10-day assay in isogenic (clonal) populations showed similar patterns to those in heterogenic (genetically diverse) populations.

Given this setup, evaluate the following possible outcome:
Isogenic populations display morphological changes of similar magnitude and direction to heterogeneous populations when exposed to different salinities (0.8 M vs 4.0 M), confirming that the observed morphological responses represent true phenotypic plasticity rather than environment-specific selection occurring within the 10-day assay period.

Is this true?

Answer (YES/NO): YES